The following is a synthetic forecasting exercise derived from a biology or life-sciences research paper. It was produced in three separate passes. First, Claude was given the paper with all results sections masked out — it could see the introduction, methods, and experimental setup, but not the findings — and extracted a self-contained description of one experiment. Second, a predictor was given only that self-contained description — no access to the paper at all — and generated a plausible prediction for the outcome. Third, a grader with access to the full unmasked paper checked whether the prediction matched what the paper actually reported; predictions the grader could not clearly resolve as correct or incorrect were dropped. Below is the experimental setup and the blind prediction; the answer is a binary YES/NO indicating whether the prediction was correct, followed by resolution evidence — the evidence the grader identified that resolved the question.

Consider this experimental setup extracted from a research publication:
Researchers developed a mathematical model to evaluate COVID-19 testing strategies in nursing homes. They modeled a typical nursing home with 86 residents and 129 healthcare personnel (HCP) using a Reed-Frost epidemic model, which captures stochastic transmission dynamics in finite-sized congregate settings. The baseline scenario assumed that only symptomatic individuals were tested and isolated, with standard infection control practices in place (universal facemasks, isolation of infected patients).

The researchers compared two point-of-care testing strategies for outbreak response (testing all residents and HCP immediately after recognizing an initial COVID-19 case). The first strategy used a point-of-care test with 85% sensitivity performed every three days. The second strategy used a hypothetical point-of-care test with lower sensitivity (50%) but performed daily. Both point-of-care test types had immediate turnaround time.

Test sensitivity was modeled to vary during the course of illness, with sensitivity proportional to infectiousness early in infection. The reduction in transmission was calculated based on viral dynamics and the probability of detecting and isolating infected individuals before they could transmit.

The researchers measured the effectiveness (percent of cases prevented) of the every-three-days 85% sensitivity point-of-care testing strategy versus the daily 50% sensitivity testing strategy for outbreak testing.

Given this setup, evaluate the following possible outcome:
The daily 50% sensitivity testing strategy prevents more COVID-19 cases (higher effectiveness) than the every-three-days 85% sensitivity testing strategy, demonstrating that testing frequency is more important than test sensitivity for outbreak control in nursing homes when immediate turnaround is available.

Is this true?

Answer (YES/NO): YES